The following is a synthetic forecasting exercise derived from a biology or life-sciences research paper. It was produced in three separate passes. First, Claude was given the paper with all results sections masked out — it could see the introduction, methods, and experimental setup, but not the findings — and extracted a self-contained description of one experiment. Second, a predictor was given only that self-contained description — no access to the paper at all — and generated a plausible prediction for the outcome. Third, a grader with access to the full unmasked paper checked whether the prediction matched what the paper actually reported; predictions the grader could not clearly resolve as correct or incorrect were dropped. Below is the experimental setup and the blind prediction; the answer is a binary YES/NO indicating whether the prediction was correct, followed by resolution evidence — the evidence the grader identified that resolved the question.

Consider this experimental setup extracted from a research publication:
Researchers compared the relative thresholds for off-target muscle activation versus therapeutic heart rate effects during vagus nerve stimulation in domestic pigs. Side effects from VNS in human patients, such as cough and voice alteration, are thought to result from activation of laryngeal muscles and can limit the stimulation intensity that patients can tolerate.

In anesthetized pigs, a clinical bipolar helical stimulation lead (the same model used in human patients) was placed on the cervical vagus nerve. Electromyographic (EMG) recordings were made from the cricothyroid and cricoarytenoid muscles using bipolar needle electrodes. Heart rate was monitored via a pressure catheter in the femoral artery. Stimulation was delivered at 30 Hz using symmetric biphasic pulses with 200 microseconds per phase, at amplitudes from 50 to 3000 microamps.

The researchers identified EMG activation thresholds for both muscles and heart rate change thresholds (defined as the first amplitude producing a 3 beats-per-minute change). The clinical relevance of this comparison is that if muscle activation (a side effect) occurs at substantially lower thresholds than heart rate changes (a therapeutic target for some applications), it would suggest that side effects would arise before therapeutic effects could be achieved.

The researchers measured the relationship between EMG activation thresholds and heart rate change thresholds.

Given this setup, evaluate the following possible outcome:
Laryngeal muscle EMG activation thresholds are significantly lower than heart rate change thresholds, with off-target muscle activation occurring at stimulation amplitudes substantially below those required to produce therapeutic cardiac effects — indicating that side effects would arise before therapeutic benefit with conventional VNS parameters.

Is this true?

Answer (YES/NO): YES